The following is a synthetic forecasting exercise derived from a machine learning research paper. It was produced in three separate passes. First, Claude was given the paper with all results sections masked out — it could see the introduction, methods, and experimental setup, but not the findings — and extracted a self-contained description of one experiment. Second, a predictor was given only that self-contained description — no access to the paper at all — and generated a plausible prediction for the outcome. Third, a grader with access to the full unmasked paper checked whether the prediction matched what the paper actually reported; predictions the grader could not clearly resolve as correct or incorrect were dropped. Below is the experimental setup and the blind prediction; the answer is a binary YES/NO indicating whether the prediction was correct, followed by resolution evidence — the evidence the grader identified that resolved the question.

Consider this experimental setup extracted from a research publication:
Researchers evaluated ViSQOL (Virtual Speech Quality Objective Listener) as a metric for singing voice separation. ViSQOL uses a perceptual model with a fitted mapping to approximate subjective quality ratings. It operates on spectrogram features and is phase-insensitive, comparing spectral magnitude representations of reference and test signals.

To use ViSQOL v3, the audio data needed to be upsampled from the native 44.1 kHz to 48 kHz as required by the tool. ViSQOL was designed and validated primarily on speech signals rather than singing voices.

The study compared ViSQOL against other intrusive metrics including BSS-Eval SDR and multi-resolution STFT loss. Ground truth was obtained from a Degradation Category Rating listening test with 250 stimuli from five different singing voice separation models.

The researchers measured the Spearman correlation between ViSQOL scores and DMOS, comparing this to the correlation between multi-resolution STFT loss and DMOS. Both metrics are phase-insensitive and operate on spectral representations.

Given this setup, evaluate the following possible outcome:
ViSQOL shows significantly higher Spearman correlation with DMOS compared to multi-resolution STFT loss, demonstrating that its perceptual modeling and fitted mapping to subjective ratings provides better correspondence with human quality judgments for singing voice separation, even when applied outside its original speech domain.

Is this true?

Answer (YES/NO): NO